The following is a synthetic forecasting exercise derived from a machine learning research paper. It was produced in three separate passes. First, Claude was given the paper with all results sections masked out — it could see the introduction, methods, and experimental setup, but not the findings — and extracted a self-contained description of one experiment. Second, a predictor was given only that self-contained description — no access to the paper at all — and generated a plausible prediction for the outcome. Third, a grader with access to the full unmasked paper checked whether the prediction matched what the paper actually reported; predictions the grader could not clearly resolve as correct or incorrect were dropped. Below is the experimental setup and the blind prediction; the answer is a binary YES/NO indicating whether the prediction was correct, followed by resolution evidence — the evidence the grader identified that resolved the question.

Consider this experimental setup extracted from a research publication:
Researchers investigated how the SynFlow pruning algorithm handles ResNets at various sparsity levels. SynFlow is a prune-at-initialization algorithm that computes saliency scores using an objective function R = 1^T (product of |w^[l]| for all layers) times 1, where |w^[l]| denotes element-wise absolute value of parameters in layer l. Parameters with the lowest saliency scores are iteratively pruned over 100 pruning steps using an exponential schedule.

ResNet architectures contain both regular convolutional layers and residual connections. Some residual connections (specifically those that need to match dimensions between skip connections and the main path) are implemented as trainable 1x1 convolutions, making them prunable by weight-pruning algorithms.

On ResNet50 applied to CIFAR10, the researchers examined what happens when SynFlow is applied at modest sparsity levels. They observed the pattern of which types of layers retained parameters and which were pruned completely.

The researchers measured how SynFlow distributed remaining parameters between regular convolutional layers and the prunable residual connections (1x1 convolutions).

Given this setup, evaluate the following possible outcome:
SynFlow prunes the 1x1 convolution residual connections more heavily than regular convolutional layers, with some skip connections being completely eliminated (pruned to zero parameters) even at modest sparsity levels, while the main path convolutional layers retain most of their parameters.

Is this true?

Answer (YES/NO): NO